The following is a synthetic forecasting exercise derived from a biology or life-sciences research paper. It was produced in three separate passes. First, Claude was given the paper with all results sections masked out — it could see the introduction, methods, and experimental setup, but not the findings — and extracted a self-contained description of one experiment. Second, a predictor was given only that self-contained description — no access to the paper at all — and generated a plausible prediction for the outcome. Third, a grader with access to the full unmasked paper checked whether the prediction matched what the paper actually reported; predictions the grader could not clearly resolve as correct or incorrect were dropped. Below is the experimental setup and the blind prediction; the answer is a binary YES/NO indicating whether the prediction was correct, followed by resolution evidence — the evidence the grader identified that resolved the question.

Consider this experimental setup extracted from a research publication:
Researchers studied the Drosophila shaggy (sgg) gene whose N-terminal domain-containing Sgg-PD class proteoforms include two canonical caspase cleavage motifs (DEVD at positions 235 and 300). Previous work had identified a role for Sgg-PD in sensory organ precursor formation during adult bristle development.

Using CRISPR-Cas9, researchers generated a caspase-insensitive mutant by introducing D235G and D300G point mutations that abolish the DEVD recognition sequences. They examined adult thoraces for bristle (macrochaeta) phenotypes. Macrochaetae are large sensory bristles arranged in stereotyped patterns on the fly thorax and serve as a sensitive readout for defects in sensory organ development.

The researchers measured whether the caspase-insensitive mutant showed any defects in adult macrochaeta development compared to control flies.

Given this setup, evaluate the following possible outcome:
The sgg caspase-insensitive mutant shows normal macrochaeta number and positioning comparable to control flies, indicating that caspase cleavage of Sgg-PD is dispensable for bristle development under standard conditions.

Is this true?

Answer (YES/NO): NO